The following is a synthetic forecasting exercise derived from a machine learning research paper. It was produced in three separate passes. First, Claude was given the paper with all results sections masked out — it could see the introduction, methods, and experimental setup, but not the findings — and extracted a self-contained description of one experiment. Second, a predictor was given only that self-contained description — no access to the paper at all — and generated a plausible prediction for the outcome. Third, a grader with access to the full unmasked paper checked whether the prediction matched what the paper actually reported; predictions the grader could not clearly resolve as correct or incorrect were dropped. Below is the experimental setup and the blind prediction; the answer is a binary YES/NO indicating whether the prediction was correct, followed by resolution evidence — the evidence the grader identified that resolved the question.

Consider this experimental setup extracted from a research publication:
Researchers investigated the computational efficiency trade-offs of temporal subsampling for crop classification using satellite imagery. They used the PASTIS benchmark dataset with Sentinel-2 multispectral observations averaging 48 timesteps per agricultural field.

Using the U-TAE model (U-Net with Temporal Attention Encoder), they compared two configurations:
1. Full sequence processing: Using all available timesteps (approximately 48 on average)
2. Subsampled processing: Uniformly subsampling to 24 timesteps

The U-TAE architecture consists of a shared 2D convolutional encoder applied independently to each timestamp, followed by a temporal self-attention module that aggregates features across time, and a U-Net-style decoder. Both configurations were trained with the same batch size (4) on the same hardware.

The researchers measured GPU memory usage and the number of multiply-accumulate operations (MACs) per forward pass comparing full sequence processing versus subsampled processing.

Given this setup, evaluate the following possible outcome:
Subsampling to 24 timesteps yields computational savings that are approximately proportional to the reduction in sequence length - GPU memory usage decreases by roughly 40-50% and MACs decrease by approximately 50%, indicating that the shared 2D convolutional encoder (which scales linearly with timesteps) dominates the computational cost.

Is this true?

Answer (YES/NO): YES